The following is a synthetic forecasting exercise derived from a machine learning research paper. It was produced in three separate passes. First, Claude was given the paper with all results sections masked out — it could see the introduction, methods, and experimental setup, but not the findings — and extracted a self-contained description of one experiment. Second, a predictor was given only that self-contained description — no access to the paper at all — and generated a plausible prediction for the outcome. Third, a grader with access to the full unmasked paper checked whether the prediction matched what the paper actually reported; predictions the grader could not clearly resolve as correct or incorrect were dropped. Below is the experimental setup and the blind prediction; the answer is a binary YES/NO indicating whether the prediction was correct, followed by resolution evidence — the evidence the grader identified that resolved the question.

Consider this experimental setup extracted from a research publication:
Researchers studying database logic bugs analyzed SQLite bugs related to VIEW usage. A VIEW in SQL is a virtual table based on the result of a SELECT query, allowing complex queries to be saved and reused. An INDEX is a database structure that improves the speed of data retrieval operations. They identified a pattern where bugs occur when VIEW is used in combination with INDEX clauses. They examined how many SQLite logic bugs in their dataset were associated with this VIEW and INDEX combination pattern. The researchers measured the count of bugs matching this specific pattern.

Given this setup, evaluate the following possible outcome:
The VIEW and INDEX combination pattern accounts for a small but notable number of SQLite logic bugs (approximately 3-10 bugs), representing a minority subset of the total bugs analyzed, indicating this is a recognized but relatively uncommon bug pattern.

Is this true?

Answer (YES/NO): NO